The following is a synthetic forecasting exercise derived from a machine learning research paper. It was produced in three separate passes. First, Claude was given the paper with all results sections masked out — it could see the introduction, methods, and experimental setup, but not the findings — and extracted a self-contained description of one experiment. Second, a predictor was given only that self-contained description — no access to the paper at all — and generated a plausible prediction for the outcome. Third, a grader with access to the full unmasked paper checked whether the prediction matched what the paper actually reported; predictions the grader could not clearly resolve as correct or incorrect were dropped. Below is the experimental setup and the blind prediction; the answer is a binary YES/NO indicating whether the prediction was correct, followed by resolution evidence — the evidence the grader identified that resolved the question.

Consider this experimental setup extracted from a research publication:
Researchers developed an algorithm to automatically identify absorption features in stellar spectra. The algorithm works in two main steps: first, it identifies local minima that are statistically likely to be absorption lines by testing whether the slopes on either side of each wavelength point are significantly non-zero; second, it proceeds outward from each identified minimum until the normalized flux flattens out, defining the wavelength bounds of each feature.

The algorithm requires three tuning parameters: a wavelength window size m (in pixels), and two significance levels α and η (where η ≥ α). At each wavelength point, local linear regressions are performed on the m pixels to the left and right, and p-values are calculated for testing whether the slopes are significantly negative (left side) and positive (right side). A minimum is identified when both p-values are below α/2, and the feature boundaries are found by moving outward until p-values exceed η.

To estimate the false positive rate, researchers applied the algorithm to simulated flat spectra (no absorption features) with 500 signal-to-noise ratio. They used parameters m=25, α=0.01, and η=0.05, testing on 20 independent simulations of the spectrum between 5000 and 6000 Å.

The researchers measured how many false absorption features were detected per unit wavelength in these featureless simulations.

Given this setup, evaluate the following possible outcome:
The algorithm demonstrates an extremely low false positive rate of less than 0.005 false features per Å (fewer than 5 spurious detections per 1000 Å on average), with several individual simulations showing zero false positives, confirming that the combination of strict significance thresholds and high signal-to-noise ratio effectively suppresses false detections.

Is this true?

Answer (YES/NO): NO